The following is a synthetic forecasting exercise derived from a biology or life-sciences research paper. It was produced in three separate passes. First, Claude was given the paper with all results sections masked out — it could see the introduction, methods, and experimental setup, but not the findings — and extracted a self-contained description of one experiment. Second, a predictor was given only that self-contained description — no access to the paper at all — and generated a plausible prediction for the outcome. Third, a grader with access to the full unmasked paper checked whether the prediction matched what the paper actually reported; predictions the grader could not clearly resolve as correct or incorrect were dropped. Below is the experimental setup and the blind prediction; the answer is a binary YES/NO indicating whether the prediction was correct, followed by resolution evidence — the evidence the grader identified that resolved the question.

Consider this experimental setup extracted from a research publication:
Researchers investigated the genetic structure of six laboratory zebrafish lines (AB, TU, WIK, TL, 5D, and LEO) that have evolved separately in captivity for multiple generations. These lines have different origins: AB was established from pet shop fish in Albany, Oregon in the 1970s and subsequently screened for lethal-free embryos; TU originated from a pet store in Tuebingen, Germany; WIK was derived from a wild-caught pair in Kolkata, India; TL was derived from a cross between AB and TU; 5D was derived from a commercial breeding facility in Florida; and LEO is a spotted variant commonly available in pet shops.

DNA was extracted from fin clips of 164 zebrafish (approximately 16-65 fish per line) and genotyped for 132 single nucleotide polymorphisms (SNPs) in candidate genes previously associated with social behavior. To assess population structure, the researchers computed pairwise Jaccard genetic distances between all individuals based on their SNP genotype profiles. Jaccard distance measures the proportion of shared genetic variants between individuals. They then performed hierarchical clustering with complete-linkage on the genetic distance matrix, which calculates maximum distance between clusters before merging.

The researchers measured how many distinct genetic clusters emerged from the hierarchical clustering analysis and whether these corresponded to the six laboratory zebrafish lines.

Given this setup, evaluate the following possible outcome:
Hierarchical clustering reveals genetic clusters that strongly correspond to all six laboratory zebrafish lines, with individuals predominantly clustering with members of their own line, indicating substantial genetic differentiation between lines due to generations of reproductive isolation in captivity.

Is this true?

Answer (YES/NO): NO